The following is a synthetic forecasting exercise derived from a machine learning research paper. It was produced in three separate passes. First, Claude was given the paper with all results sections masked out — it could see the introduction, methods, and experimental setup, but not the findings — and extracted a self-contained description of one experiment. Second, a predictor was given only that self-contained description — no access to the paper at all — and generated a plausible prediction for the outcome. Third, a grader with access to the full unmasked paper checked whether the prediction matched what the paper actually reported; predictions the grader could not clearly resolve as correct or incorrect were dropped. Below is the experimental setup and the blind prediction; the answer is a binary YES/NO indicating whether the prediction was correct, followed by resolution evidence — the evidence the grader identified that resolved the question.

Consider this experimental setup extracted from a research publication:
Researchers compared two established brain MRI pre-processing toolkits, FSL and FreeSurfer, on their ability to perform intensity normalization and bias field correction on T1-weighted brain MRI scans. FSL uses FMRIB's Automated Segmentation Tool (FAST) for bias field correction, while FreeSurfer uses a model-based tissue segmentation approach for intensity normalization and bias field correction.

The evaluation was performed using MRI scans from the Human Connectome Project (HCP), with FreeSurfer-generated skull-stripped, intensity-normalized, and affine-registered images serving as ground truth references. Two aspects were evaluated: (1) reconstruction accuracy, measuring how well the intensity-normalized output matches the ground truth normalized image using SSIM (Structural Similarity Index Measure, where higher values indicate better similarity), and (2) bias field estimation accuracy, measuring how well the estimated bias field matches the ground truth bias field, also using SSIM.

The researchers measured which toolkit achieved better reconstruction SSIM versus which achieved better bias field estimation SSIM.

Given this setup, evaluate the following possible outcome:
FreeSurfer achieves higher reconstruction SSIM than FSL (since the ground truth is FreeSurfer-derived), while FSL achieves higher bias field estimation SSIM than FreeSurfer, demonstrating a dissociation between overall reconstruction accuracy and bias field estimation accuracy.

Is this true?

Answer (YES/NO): YES